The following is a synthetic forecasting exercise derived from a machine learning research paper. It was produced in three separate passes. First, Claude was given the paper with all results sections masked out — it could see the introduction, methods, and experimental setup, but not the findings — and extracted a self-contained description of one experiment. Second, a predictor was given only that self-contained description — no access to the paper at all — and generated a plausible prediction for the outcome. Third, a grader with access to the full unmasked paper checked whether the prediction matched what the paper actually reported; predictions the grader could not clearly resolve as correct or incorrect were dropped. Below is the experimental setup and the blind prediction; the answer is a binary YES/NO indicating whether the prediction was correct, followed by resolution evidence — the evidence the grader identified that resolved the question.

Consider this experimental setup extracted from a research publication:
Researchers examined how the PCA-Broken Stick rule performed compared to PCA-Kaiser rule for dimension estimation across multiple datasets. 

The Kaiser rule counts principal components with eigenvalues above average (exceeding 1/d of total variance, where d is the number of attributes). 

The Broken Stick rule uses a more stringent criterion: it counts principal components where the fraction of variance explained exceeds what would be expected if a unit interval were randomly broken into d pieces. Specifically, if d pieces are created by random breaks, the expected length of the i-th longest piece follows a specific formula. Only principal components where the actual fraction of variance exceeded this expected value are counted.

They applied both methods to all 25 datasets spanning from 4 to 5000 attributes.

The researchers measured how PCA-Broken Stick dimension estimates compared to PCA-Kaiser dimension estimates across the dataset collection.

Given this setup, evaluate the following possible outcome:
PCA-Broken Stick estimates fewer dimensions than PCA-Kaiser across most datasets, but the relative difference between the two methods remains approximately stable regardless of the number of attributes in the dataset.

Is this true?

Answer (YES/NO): YES